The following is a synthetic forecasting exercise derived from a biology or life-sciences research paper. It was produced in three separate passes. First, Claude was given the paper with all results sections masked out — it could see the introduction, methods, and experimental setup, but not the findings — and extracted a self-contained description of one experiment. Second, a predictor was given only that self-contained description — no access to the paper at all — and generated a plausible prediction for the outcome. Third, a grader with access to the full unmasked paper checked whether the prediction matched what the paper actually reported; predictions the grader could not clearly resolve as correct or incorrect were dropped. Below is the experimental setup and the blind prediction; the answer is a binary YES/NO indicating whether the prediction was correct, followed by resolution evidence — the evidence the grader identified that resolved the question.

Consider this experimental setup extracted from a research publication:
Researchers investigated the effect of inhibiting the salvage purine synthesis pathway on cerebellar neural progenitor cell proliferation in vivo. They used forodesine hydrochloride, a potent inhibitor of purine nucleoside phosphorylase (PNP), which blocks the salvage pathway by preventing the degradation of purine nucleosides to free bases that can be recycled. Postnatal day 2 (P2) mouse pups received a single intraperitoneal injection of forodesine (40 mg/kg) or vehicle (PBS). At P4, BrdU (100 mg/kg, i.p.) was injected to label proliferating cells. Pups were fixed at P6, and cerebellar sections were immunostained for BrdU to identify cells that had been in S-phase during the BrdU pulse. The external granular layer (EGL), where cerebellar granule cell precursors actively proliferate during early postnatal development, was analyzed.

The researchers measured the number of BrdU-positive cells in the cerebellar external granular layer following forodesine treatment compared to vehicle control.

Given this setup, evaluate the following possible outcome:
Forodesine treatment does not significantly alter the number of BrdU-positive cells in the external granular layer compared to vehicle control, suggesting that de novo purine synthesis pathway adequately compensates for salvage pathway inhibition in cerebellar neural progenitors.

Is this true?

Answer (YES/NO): NO